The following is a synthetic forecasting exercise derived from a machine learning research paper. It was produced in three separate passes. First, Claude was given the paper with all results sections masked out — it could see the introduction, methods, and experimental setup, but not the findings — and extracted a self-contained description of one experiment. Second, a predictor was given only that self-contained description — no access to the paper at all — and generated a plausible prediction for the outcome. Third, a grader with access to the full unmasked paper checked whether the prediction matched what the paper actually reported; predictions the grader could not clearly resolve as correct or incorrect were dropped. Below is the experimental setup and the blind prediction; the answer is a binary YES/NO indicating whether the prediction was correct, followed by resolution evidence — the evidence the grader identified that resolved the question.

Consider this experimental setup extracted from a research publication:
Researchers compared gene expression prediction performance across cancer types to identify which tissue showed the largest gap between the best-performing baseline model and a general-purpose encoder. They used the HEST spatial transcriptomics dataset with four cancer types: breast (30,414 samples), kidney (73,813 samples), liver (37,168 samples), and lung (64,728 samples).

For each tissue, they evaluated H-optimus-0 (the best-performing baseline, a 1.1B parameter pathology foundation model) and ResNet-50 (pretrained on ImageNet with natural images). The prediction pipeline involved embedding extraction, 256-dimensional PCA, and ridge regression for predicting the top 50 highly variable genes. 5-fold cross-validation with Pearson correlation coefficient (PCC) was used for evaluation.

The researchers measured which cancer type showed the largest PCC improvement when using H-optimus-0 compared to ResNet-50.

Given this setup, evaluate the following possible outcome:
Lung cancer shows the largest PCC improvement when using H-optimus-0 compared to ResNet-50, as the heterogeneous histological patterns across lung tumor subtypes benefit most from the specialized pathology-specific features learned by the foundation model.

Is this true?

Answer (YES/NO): NO